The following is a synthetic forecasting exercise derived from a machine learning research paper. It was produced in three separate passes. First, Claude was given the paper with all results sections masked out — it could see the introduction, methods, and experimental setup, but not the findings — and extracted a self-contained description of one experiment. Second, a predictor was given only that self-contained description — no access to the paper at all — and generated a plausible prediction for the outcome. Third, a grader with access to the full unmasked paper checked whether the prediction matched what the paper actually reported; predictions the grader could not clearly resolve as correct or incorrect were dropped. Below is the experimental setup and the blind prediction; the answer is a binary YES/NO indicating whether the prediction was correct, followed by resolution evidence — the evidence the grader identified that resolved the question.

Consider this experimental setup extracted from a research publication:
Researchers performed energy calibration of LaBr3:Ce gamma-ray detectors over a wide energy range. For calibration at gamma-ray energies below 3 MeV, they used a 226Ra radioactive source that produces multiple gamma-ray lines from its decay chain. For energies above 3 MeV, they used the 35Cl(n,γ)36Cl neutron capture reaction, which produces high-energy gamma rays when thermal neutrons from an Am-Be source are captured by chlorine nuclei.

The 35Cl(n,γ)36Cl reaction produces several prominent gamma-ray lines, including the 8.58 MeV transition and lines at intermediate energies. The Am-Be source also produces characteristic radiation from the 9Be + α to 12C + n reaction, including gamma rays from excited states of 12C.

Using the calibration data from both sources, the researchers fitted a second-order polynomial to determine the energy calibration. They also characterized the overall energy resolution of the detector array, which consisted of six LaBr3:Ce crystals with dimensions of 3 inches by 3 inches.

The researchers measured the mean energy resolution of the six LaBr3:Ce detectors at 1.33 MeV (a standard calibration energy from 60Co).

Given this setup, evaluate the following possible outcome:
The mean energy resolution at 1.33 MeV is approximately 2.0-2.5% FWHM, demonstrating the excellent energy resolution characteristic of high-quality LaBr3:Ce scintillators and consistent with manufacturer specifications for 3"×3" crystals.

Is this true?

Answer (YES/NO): NO